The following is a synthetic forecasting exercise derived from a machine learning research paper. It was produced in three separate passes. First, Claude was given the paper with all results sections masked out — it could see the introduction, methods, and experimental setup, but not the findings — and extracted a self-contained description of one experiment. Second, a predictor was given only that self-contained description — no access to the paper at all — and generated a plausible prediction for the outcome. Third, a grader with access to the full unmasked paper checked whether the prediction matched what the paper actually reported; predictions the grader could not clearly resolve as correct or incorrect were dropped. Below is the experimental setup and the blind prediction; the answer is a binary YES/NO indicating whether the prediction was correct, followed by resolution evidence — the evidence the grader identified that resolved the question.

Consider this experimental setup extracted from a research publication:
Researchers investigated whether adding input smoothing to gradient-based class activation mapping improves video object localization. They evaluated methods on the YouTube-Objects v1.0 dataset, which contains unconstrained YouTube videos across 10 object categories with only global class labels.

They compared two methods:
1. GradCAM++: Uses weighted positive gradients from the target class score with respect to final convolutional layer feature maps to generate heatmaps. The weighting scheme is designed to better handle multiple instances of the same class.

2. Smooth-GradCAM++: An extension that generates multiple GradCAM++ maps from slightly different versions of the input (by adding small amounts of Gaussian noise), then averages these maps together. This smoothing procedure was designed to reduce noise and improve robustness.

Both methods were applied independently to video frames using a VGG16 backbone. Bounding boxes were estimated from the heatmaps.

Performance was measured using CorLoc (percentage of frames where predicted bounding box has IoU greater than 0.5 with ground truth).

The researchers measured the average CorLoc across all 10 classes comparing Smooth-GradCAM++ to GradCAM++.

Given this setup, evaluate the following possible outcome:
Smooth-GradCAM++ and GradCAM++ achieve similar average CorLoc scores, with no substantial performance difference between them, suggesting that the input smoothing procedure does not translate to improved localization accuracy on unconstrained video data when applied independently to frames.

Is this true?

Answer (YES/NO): NO